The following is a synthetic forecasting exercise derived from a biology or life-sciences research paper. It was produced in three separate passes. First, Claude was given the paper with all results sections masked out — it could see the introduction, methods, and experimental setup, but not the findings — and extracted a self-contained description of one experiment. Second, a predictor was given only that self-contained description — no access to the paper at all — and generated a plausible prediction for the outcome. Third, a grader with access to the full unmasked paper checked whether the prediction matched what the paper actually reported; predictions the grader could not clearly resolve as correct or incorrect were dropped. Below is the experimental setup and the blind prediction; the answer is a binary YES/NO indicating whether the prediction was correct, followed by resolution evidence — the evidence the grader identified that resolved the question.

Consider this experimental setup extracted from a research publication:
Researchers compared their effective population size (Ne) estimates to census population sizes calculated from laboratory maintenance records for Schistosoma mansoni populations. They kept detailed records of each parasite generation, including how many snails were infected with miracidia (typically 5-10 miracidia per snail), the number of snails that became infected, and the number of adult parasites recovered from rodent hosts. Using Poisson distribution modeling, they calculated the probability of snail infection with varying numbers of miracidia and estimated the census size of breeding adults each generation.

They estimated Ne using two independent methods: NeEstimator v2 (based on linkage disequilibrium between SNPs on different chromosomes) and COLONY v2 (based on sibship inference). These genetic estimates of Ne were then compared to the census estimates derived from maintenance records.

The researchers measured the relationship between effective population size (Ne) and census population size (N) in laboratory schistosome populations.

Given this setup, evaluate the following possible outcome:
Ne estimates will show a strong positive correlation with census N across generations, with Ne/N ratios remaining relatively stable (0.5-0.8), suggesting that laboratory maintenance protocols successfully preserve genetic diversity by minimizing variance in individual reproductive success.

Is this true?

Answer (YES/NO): NO